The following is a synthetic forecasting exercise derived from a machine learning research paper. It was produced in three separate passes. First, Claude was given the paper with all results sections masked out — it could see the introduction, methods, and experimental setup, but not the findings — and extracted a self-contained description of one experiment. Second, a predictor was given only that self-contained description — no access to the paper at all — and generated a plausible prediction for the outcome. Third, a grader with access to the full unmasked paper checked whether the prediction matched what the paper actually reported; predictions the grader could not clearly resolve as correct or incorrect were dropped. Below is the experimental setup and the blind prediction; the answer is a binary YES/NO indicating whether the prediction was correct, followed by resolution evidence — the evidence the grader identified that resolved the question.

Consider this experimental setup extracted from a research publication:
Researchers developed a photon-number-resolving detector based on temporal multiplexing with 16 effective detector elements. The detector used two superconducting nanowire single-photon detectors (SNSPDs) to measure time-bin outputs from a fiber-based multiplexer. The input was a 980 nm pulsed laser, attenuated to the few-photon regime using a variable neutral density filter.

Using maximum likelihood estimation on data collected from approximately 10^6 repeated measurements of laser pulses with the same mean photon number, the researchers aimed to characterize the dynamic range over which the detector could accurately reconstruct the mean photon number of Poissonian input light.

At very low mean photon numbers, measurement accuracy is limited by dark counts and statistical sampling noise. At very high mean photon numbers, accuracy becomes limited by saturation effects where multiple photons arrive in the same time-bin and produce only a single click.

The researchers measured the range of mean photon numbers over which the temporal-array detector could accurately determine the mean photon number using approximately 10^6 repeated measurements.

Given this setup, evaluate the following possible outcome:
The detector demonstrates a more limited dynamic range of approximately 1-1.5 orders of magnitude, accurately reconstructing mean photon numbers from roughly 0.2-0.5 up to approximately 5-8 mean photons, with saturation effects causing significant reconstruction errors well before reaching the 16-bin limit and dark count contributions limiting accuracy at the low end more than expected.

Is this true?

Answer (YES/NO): NO